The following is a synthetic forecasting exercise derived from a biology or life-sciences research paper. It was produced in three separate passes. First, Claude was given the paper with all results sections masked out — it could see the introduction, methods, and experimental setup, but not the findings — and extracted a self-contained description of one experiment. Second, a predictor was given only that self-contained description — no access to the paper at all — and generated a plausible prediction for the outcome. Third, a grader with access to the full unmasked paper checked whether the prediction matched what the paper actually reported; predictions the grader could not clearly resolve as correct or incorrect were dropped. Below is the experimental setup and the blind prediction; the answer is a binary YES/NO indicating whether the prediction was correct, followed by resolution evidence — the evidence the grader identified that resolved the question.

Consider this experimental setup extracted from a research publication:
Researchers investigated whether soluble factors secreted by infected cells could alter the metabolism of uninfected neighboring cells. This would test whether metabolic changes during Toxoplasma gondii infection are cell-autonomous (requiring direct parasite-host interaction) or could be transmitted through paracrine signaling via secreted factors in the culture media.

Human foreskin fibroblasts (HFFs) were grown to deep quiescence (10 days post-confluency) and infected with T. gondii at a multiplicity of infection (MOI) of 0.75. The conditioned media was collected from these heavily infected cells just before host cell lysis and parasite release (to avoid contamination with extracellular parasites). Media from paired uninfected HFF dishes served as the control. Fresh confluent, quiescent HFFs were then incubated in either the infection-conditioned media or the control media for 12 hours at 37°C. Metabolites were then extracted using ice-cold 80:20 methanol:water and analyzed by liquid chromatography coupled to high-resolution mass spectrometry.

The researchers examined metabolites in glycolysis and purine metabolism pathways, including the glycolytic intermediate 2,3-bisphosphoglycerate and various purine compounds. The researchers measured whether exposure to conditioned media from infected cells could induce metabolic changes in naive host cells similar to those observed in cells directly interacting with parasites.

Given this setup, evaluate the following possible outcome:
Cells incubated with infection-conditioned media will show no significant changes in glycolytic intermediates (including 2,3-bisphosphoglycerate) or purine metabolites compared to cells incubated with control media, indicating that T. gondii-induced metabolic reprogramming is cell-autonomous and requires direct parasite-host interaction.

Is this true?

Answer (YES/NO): YES